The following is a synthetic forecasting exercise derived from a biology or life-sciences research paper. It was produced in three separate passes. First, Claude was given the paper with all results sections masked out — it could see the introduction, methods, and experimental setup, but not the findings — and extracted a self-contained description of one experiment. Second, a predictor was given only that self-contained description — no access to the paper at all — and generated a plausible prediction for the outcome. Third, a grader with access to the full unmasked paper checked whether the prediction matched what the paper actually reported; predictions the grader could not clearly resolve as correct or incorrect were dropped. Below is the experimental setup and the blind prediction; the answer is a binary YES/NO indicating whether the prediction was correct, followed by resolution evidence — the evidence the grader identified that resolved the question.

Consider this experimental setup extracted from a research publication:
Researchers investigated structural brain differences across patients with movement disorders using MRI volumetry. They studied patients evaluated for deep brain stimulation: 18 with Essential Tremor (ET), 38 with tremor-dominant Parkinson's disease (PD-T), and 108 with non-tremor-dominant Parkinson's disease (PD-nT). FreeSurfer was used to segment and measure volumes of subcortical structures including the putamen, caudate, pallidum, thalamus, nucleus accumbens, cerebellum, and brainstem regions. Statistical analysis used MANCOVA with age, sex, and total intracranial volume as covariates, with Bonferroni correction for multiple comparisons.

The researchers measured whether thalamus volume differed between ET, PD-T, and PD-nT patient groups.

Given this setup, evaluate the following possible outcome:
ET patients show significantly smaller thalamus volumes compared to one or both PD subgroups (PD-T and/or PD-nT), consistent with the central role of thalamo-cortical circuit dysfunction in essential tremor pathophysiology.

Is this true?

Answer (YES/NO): YES